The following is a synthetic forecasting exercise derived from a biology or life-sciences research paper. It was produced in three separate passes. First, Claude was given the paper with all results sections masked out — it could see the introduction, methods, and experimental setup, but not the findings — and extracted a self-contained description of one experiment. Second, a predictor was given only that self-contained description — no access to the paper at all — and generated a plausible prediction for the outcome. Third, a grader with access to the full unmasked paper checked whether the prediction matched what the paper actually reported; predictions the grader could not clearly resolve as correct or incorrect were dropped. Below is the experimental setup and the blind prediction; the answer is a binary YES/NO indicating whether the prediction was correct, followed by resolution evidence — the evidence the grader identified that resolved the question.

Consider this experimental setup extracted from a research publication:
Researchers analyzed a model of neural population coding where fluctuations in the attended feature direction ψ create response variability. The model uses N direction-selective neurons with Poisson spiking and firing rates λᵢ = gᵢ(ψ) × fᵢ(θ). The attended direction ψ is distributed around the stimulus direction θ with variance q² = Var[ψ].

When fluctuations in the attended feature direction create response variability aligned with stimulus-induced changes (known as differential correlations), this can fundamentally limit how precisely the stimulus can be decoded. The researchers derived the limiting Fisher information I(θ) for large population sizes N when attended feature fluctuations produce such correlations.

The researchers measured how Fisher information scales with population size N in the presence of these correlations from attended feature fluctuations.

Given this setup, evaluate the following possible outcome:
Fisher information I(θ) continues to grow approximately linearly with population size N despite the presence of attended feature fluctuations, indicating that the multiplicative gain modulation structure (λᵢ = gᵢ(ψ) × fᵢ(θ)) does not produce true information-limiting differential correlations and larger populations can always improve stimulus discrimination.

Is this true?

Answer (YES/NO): NO